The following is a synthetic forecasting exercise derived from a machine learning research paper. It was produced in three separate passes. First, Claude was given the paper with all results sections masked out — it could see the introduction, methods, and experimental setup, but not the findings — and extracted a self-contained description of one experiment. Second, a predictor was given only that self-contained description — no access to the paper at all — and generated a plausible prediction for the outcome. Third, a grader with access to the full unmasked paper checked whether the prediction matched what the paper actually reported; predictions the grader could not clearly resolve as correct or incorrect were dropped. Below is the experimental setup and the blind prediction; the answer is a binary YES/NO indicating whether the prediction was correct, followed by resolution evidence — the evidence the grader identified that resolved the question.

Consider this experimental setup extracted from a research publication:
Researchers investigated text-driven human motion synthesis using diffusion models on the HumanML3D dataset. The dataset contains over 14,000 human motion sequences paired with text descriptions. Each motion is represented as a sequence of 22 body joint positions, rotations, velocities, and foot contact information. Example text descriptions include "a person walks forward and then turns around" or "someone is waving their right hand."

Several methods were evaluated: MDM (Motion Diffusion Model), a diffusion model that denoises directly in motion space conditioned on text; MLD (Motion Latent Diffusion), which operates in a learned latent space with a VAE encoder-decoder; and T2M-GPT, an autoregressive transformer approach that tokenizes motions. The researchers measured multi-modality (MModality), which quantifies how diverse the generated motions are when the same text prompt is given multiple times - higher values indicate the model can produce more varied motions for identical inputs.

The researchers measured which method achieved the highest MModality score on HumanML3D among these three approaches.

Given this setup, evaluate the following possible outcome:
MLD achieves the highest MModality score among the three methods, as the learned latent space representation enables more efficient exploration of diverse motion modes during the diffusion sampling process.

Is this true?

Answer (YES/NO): NO